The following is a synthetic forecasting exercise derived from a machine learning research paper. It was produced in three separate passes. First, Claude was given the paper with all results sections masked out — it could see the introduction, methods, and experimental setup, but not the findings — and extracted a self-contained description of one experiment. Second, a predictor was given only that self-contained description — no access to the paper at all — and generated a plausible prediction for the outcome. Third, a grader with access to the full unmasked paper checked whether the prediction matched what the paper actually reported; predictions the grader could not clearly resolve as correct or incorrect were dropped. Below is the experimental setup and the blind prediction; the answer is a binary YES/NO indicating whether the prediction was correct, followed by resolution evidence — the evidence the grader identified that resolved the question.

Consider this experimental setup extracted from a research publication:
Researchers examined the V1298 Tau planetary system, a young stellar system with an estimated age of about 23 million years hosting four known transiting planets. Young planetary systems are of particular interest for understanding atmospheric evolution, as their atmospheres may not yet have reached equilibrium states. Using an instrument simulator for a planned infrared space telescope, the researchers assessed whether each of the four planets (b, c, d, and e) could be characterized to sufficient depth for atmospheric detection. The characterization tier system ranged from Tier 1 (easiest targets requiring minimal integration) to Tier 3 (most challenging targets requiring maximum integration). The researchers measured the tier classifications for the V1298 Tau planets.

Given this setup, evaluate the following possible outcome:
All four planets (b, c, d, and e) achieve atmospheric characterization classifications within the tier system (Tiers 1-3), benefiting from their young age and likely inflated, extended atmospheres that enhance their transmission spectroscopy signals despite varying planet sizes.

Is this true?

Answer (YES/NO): YES